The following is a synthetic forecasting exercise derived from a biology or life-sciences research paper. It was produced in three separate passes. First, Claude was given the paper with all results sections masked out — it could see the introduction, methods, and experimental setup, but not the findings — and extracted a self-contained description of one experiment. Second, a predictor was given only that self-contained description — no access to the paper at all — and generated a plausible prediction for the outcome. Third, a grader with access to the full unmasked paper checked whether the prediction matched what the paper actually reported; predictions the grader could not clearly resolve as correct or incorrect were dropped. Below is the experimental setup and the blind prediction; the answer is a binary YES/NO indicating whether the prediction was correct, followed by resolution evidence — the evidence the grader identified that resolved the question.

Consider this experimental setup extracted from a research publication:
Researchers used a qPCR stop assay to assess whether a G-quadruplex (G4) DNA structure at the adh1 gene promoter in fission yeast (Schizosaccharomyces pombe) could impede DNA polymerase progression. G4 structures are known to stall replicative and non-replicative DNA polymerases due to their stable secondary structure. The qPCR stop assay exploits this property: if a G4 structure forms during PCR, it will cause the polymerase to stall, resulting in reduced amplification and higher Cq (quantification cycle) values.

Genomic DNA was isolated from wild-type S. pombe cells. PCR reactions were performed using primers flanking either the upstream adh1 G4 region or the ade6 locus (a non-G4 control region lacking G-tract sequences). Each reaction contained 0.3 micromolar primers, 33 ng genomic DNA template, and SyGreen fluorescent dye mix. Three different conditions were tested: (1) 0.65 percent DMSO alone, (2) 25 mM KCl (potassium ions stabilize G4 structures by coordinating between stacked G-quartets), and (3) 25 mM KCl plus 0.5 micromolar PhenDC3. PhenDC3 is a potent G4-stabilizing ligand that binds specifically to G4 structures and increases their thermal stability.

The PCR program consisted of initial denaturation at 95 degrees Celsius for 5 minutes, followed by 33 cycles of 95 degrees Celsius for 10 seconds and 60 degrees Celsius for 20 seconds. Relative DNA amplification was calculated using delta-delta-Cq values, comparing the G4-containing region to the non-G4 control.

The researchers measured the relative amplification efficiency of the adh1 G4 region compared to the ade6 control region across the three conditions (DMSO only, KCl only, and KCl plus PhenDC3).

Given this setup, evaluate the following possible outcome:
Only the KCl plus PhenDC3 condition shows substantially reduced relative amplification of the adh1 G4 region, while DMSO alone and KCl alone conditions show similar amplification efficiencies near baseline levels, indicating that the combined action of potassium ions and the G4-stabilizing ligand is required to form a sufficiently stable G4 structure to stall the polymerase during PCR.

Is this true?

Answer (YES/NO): NO